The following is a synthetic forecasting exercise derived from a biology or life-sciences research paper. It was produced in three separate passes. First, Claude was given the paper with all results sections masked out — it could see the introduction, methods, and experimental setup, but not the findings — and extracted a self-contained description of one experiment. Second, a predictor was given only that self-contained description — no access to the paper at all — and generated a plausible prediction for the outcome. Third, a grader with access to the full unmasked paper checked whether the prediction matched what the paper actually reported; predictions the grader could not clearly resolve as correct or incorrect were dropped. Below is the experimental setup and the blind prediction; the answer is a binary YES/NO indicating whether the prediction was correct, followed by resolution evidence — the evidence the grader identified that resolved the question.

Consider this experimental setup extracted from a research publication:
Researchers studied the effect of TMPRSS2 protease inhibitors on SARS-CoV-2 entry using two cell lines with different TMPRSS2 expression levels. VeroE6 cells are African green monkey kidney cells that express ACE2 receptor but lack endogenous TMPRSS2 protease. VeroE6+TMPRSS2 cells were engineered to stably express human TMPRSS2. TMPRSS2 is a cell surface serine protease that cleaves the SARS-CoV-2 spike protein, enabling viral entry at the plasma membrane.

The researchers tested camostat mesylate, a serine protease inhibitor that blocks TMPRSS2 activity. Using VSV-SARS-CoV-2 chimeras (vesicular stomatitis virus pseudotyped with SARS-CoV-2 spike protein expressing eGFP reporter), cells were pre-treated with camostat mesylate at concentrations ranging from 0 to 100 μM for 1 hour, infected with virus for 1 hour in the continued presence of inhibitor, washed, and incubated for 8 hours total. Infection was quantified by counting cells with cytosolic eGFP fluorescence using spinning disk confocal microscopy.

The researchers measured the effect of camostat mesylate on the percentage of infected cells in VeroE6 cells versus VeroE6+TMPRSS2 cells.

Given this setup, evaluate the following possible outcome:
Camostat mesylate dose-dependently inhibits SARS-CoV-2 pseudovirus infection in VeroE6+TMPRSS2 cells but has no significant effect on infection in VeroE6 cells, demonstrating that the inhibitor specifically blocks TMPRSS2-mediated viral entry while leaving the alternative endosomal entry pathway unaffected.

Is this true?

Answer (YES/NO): YES